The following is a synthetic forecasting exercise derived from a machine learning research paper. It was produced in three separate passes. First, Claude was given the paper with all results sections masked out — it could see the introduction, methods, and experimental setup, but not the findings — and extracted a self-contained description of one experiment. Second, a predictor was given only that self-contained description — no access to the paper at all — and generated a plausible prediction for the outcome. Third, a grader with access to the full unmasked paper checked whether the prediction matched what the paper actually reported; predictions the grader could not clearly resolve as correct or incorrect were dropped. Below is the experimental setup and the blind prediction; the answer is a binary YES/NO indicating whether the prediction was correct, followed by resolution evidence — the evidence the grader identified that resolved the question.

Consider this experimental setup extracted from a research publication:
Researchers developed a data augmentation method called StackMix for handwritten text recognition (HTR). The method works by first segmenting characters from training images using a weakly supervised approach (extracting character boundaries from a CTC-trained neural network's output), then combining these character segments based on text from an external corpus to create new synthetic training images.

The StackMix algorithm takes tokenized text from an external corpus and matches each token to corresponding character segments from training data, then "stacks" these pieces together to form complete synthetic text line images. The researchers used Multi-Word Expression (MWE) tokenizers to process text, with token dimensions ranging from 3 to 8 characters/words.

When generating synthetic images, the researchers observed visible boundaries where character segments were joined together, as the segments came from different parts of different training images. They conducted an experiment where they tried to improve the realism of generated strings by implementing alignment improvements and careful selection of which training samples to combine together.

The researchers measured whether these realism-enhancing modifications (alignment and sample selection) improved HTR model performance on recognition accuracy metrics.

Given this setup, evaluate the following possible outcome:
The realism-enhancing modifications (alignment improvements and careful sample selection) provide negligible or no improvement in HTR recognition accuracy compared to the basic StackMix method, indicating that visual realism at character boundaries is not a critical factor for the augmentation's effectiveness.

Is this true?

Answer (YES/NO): YES